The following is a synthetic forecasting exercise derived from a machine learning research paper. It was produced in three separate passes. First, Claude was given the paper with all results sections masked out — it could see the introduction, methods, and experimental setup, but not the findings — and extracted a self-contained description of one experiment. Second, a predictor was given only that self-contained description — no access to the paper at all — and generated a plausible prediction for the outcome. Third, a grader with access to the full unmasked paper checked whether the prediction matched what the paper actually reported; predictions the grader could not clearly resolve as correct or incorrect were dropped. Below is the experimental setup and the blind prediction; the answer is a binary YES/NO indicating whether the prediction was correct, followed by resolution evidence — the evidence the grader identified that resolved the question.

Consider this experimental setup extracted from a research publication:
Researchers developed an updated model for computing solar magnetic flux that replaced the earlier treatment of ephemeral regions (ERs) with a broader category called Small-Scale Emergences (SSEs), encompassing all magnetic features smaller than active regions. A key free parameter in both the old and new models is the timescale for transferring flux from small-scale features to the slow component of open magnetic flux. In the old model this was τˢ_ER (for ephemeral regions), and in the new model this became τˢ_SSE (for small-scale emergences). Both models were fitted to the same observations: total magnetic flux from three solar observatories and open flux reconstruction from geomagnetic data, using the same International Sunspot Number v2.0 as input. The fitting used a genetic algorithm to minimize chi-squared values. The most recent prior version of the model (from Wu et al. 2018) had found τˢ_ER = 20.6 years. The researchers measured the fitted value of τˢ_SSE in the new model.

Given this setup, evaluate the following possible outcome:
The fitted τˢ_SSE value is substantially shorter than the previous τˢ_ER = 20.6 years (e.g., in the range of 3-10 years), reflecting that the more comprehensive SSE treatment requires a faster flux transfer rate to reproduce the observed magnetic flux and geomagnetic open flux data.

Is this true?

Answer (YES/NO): NO